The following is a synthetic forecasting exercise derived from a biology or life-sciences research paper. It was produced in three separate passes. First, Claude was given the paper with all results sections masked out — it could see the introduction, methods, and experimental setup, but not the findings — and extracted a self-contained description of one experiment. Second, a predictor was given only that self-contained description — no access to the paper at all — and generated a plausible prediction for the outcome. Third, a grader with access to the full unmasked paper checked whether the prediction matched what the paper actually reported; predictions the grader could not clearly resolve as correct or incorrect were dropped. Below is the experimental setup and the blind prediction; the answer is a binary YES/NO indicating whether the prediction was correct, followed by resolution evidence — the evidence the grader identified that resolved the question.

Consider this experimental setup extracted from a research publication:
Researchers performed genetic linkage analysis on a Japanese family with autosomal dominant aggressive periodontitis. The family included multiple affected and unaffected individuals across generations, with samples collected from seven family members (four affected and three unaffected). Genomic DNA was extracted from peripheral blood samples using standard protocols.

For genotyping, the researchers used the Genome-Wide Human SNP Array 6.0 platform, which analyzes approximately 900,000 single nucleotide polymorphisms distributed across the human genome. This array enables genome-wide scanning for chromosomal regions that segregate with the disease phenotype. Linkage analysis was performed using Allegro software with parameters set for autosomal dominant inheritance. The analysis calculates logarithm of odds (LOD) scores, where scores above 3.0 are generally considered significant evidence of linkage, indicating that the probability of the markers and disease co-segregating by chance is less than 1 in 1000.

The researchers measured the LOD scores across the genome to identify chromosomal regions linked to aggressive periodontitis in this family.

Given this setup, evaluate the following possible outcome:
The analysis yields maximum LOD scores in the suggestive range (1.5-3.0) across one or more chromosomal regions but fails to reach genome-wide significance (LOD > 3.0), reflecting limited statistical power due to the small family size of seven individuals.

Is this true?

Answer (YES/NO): YES